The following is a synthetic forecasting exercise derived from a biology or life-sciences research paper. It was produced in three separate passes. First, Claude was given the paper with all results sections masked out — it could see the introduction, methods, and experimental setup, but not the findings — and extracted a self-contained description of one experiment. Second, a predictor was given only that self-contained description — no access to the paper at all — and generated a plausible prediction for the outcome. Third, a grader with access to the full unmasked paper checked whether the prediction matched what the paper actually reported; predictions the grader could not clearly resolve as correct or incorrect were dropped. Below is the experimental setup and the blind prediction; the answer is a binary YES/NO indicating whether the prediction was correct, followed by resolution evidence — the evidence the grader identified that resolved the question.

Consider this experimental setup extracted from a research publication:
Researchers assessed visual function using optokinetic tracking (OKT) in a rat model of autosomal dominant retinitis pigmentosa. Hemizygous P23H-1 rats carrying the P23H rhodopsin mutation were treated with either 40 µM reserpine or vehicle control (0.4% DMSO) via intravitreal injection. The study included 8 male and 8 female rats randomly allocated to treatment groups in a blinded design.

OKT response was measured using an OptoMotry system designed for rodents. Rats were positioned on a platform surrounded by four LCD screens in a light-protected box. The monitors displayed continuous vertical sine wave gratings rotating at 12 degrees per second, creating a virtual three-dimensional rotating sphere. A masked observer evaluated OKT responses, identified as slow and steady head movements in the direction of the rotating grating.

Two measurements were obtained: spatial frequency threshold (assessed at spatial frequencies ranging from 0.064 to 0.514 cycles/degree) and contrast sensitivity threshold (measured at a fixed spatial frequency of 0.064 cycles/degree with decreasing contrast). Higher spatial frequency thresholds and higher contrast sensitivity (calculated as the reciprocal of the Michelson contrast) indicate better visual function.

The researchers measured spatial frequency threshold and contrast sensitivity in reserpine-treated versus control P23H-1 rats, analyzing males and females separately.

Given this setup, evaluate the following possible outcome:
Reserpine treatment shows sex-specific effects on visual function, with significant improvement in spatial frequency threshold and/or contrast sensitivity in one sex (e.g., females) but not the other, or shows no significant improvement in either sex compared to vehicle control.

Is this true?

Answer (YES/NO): YES